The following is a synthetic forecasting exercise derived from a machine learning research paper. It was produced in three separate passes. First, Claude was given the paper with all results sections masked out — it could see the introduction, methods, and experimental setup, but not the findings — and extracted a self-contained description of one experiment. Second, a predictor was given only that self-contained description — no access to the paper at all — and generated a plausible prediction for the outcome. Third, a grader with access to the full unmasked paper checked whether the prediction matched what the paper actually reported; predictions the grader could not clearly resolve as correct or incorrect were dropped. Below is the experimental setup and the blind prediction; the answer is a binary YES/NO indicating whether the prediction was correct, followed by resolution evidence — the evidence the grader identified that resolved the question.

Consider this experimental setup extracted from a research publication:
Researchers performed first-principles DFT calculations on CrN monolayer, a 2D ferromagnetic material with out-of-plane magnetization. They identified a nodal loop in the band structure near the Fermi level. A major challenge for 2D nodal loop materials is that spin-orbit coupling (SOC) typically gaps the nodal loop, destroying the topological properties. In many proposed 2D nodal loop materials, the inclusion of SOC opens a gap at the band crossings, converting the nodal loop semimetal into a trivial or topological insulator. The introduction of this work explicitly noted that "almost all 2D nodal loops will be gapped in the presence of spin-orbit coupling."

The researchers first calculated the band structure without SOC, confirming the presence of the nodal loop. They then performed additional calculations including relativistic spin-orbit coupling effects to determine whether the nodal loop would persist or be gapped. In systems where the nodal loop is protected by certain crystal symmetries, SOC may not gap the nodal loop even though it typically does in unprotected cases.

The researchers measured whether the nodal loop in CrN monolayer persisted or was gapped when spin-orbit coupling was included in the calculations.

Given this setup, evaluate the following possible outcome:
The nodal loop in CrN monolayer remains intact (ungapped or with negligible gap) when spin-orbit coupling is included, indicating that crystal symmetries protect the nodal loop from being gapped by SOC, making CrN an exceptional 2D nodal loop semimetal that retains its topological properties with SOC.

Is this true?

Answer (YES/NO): YES